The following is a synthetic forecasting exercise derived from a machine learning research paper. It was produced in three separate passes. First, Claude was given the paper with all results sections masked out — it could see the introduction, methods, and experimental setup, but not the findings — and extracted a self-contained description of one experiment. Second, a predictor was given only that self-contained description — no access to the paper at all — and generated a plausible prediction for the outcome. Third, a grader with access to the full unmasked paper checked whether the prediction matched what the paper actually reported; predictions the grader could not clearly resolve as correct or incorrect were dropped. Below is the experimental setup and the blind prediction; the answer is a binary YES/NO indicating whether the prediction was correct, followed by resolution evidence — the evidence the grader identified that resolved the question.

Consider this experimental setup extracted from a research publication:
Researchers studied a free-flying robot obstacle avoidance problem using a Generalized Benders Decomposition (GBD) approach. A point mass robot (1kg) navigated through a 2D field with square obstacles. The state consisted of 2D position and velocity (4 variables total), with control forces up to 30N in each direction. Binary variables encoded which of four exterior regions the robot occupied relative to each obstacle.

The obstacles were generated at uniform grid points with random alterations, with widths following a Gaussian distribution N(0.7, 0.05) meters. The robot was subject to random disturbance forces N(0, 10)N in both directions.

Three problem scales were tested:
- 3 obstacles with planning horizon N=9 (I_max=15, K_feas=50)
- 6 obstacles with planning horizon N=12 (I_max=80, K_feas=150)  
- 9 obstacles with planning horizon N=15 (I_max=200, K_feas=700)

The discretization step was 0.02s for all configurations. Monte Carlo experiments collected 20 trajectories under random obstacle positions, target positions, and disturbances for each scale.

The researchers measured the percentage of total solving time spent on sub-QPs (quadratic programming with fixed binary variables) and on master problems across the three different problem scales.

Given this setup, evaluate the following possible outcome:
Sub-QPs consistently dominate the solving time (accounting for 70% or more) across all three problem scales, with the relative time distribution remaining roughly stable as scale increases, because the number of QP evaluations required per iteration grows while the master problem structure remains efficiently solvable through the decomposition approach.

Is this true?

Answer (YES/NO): NO